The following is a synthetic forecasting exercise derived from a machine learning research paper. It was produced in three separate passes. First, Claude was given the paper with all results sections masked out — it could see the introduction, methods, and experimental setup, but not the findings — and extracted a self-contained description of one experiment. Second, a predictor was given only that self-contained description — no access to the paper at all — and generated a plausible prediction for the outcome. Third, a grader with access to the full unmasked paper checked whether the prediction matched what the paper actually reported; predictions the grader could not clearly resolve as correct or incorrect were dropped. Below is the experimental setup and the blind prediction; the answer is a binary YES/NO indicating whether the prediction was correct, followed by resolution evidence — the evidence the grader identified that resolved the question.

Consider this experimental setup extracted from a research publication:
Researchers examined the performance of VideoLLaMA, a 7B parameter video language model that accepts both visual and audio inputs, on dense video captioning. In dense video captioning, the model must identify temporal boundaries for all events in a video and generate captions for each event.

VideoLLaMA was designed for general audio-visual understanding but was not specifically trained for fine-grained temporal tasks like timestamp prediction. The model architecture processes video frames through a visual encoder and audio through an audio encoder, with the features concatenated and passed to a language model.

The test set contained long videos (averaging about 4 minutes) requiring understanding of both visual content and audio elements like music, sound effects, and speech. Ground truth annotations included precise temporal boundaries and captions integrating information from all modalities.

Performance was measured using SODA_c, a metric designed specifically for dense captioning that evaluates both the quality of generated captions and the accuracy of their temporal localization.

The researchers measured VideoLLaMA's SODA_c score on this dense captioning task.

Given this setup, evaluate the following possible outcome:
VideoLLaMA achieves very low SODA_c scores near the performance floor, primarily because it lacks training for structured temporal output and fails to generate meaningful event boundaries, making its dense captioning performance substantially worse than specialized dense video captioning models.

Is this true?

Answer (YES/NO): YES